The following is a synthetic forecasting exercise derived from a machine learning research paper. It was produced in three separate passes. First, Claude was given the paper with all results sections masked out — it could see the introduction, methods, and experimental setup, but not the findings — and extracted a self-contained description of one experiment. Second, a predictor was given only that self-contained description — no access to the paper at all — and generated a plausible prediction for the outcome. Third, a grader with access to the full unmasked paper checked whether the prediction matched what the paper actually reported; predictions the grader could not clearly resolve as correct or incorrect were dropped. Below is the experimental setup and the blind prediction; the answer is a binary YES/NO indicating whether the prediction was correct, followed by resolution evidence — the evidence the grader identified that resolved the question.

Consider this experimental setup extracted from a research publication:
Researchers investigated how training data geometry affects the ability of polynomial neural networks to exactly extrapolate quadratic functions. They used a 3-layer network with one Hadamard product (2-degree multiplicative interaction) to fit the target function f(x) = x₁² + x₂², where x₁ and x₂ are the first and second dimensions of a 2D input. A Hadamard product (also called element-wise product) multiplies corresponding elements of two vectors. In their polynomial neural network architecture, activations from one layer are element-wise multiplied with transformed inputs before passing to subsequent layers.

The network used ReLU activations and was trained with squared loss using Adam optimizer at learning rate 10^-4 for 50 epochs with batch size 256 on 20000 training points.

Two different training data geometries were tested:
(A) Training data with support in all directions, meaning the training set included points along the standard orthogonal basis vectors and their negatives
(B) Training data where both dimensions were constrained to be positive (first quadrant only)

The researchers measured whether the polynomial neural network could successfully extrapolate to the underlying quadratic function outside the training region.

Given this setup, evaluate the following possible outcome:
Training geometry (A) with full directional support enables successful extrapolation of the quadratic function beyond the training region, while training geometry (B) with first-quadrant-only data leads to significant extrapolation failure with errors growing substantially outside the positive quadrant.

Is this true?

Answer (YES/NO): YES